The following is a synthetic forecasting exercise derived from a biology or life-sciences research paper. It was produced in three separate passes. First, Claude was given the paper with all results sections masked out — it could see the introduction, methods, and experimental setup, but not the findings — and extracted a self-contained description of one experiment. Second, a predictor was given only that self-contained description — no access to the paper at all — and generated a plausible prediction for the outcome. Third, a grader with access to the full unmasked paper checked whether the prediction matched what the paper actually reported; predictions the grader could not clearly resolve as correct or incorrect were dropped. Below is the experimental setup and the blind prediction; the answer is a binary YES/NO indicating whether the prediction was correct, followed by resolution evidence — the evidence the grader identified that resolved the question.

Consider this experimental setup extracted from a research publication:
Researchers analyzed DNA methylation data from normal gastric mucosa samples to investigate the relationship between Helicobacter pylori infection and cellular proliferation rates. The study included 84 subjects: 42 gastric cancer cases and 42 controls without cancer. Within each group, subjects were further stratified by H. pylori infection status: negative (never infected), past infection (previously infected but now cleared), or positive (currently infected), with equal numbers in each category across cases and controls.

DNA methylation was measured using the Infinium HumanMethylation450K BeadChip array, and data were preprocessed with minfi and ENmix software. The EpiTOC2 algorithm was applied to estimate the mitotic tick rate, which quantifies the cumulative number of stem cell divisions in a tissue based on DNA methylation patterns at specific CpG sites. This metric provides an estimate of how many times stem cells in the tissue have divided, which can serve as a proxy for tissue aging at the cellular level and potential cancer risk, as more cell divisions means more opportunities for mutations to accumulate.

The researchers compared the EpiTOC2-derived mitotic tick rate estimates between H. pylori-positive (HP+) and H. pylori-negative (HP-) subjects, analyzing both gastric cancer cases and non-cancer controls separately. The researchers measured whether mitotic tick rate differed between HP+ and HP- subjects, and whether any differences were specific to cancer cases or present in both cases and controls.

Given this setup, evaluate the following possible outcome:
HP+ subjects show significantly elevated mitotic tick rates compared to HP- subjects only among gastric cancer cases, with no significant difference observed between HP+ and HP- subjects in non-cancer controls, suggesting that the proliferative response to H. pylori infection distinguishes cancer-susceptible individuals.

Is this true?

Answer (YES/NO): NO